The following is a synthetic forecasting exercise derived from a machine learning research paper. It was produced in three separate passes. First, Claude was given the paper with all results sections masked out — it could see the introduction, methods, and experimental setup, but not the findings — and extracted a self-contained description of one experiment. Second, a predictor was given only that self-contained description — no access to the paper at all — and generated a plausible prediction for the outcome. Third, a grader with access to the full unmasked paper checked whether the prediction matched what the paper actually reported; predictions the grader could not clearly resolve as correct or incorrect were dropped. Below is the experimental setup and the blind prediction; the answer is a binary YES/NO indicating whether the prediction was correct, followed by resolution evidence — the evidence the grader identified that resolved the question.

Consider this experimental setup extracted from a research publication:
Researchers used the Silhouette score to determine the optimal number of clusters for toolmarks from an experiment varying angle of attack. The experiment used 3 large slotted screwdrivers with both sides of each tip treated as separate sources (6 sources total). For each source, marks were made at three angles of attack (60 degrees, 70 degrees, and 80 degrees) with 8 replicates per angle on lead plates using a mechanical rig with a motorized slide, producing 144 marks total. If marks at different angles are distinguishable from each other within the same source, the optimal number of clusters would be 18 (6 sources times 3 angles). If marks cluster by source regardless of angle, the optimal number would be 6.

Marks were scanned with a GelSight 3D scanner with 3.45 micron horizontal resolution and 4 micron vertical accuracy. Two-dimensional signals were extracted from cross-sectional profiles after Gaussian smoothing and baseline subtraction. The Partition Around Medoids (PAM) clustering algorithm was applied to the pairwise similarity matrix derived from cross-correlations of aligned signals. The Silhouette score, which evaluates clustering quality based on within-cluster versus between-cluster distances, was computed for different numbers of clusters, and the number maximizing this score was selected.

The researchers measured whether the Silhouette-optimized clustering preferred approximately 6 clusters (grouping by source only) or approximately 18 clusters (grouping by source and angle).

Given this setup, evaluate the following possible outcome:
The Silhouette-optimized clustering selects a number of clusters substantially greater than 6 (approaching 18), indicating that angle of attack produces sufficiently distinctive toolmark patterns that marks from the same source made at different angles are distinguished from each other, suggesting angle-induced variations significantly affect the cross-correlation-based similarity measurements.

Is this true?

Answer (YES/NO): NO